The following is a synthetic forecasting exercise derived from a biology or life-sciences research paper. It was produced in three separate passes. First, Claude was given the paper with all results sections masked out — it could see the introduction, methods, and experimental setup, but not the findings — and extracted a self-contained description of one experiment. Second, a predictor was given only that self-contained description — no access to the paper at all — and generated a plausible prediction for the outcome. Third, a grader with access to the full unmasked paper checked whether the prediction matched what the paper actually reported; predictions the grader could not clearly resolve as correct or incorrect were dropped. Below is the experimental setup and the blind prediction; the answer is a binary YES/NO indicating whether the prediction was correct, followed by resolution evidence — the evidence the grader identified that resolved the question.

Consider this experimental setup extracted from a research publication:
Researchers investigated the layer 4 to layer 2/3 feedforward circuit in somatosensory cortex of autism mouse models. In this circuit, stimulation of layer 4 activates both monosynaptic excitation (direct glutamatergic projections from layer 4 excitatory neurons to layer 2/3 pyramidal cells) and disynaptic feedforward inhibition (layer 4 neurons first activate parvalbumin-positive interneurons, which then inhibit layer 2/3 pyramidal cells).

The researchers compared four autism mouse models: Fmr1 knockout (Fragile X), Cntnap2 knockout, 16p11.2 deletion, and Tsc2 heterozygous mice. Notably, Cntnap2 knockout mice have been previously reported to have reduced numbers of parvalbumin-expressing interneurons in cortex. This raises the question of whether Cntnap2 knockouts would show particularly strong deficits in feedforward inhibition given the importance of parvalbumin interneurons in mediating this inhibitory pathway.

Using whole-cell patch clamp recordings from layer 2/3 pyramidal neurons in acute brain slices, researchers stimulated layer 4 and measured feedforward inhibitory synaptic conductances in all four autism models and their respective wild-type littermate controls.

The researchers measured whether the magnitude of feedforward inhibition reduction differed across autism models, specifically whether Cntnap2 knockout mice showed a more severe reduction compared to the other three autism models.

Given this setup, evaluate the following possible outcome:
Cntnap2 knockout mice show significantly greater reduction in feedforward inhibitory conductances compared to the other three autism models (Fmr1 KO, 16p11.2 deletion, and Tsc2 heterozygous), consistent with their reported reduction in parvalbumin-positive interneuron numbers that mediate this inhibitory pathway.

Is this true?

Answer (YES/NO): YES